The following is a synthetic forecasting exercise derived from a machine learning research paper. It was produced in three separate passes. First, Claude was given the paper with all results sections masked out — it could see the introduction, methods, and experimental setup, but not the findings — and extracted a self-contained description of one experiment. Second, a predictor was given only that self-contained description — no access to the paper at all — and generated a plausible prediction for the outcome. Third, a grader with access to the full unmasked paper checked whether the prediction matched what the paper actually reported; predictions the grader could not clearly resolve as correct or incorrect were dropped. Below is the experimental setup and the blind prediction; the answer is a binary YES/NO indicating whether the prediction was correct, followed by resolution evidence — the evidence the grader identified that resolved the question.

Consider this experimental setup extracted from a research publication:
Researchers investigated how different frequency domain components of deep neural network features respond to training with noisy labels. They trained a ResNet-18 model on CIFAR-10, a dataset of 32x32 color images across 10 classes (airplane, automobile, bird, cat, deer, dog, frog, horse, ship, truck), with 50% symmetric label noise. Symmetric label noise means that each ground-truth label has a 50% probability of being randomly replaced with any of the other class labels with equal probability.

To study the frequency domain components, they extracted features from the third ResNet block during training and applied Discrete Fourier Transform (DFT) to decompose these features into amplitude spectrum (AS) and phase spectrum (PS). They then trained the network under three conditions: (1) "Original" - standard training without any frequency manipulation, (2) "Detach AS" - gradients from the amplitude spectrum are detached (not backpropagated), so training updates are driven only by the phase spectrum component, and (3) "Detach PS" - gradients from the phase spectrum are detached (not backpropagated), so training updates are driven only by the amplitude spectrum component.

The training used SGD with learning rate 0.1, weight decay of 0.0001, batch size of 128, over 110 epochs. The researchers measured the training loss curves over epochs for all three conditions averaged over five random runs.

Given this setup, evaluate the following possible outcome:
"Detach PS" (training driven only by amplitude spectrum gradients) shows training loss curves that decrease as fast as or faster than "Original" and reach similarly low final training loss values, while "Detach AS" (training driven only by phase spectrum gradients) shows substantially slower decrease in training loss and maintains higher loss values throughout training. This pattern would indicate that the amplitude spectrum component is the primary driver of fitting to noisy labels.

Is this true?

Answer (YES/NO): YES